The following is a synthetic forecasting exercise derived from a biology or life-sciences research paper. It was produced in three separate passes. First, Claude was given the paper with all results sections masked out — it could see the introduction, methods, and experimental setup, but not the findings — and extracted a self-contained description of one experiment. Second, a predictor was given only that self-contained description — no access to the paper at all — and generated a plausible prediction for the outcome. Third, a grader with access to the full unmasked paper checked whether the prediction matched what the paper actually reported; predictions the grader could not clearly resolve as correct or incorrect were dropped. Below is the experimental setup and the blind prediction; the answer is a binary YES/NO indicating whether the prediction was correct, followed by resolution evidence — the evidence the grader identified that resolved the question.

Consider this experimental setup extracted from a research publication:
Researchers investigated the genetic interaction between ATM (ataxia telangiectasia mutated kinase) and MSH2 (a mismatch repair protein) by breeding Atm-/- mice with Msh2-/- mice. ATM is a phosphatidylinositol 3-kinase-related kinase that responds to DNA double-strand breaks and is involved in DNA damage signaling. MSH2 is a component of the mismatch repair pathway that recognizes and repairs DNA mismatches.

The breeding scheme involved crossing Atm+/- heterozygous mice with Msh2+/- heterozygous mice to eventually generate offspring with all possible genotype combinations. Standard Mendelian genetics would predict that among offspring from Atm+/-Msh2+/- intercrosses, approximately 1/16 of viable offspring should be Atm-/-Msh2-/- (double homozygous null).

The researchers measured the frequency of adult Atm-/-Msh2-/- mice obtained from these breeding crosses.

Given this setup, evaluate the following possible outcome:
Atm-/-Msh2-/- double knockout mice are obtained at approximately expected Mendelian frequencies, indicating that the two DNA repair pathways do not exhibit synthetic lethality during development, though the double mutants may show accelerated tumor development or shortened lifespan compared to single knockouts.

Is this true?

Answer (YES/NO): NO